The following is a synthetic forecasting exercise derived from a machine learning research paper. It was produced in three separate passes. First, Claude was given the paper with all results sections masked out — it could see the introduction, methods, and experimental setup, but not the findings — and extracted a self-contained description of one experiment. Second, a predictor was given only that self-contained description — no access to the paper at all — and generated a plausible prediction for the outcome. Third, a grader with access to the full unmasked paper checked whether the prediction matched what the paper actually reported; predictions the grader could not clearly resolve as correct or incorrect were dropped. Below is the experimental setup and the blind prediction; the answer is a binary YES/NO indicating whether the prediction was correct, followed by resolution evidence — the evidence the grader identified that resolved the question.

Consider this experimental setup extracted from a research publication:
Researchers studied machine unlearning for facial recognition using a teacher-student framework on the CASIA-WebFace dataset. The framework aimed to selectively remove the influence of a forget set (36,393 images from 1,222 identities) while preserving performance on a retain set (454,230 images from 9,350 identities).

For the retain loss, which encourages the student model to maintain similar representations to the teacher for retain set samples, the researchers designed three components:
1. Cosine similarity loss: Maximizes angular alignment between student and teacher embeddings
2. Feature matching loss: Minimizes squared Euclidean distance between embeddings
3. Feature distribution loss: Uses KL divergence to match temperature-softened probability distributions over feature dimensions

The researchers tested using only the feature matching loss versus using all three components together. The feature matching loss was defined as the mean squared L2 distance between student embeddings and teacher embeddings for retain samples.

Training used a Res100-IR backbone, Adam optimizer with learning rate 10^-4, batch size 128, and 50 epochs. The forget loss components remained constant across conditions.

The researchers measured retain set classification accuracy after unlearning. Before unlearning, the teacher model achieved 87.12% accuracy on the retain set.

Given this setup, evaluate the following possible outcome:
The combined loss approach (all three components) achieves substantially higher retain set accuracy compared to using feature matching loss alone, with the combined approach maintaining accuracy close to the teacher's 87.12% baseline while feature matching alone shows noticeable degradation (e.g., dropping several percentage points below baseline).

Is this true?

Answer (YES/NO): NO